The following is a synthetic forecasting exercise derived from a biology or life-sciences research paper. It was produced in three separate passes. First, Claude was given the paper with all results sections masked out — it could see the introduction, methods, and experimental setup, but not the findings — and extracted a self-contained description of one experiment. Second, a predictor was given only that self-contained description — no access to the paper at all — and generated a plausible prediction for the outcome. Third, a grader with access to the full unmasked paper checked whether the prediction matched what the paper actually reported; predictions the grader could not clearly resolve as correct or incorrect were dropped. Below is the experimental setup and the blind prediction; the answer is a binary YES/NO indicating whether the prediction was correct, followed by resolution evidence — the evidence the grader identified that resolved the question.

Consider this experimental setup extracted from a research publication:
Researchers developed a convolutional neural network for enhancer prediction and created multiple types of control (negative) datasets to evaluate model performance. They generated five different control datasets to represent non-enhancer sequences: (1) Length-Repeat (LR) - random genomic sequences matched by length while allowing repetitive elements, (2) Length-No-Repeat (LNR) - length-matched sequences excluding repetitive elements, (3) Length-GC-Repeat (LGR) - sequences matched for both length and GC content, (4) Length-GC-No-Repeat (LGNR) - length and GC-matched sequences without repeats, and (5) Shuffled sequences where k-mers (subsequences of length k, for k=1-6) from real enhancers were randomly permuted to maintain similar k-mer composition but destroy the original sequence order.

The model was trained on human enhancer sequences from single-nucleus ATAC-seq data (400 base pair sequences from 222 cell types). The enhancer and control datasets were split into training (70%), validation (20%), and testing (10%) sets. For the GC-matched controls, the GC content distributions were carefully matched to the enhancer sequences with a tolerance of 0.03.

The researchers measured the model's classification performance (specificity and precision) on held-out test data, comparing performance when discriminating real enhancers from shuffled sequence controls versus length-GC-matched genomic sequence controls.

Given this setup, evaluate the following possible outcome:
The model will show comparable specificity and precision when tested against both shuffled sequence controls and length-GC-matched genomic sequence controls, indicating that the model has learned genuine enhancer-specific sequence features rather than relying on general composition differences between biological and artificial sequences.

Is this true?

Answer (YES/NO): NO